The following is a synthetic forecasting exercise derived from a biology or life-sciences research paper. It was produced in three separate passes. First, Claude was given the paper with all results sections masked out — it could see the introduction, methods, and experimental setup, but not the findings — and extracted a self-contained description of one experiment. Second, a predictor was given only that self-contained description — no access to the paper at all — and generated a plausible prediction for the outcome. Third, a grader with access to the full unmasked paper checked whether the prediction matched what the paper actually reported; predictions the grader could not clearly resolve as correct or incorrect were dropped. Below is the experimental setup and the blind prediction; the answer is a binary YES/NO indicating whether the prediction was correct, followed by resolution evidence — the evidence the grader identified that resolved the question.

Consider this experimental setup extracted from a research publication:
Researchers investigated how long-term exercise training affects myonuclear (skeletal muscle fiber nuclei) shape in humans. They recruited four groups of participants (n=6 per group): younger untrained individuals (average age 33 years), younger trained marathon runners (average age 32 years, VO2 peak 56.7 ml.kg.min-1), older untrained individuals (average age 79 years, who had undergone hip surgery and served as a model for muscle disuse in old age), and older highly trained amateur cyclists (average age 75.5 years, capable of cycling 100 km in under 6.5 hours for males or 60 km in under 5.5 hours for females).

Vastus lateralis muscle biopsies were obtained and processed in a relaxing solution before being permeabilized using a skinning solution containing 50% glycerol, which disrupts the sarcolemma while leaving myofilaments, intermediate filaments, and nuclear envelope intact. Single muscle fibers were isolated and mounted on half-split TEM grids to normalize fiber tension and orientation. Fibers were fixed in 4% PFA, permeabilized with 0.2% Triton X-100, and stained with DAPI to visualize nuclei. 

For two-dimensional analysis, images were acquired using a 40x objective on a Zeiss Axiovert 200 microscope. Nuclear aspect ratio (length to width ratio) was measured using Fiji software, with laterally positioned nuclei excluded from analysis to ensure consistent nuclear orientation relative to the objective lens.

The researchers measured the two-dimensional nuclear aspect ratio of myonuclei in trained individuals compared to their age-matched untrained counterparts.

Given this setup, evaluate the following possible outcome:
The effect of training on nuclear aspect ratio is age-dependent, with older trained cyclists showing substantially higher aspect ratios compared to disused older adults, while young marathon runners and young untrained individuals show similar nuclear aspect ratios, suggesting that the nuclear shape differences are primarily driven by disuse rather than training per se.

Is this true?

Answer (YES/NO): NO